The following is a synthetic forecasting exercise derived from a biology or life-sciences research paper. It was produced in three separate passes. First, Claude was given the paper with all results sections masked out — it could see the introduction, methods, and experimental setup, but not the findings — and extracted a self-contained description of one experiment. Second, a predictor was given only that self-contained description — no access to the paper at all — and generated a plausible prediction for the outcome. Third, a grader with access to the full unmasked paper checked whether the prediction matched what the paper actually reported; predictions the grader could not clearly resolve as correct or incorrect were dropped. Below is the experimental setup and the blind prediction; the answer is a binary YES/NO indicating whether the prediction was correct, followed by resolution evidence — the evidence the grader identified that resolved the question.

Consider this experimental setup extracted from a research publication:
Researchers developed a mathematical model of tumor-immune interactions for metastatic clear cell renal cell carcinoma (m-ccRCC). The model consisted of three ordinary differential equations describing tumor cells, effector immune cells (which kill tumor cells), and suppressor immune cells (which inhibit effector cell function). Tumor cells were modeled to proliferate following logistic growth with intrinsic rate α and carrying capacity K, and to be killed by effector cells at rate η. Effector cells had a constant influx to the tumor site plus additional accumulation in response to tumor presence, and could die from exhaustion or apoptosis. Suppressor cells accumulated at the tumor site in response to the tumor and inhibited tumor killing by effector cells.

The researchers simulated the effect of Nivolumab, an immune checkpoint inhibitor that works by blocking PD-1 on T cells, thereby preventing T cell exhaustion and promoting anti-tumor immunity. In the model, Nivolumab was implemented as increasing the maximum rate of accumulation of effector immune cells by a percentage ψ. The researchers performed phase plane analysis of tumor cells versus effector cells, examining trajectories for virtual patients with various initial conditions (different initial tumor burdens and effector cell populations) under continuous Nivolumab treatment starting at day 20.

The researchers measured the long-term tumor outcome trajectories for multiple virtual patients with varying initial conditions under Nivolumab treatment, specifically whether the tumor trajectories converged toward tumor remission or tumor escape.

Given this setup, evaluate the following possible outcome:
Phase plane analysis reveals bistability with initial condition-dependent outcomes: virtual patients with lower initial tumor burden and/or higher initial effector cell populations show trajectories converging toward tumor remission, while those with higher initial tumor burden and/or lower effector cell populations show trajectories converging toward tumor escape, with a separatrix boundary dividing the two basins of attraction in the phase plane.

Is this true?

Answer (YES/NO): NO